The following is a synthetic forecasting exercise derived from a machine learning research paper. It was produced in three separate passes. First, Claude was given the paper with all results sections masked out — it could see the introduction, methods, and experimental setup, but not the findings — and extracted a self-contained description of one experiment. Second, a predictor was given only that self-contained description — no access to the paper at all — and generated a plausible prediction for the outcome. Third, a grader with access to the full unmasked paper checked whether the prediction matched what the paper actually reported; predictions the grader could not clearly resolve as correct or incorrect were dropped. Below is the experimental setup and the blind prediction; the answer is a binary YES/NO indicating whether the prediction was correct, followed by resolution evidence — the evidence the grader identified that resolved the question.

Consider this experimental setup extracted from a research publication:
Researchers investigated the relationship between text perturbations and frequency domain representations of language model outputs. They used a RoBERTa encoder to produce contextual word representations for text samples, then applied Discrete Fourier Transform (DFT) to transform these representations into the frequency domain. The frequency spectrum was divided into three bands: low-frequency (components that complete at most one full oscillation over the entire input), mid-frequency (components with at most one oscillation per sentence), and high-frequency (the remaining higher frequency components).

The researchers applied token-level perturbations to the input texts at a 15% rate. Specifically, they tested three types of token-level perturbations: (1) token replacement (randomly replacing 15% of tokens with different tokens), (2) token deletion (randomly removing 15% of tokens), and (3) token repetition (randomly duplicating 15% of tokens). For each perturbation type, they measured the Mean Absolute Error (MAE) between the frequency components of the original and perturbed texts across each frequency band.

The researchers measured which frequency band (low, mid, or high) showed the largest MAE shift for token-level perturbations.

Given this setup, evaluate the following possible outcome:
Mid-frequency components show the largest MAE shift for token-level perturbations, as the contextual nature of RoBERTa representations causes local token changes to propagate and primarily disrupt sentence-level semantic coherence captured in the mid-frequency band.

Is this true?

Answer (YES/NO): NO